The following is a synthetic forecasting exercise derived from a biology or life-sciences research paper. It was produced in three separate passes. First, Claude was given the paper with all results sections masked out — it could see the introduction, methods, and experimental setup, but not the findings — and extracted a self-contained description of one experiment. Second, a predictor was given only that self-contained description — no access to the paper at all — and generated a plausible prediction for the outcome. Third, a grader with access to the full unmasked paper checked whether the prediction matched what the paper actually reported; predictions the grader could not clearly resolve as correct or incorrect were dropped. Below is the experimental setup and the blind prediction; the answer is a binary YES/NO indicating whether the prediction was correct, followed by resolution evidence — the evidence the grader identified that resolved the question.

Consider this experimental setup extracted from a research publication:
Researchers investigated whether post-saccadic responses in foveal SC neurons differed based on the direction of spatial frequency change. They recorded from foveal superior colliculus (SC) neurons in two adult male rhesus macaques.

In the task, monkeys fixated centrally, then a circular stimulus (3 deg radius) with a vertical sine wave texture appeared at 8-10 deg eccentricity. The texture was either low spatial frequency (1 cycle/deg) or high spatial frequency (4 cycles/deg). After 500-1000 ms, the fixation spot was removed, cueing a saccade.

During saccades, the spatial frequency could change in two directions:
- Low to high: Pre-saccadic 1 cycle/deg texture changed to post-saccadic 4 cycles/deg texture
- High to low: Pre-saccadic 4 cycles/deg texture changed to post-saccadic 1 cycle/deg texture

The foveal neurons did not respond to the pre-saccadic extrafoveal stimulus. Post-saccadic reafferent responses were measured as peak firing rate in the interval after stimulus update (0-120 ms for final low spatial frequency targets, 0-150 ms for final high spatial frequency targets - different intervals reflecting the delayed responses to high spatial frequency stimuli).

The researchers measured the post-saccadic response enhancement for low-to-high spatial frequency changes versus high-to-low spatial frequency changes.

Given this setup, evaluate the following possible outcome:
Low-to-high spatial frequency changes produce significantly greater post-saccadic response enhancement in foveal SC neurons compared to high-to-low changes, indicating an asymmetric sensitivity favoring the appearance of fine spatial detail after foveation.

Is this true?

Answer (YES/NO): NO